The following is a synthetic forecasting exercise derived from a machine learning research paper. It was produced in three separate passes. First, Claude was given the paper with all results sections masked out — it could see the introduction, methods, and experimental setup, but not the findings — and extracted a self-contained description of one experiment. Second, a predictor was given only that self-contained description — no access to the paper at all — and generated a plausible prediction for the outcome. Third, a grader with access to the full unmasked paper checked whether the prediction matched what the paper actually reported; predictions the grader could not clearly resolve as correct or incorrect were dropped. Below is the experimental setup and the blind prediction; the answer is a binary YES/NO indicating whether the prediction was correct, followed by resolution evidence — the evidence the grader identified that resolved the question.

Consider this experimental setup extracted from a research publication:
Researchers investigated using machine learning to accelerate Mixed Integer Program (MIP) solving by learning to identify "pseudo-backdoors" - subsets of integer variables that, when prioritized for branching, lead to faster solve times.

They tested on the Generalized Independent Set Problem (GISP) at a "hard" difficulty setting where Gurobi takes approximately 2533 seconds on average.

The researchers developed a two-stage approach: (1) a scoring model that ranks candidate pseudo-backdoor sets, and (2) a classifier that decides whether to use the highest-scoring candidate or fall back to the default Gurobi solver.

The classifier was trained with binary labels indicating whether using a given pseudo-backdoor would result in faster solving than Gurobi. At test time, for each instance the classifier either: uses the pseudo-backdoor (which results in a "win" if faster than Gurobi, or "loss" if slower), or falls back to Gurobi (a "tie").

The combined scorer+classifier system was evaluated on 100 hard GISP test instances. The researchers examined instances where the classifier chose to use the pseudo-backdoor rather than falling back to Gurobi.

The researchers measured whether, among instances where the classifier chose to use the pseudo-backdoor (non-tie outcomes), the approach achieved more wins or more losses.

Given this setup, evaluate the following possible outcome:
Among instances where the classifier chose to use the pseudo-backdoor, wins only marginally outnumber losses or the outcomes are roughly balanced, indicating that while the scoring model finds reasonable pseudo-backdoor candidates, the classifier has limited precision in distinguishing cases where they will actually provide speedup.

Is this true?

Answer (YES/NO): NO